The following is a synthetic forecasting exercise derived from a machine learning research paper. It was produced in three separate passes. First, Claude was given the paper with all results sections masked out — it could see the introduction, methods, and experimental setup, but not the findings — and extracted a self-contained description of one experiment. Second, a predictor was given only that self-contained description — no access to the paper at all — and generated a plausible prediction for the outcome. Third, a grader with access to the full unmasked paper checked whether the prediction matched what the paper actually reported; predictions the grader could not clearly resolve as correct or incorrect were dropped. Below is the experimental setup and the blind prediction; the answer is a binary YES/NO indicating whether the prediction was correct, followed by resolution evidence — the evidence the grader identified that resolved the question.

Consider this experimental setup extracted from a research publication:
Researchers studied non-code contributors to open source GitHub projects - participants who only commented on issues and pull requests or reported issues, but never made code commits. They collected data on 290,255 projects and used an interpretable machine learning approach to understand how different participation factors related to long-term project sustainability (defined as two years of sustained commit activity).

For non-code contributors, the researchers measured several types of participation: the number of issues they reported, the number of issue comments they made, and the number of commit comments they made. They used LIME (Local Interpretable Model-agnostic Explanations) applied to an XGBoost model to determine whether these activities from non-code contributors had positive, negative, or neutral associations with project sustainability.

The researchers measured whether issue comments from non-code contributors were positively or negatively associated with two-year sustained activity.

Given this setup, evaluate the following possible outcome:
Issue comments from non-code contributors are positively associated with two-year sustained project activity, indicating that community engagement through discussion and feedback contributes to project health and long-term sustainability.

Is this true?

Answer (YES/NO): YES